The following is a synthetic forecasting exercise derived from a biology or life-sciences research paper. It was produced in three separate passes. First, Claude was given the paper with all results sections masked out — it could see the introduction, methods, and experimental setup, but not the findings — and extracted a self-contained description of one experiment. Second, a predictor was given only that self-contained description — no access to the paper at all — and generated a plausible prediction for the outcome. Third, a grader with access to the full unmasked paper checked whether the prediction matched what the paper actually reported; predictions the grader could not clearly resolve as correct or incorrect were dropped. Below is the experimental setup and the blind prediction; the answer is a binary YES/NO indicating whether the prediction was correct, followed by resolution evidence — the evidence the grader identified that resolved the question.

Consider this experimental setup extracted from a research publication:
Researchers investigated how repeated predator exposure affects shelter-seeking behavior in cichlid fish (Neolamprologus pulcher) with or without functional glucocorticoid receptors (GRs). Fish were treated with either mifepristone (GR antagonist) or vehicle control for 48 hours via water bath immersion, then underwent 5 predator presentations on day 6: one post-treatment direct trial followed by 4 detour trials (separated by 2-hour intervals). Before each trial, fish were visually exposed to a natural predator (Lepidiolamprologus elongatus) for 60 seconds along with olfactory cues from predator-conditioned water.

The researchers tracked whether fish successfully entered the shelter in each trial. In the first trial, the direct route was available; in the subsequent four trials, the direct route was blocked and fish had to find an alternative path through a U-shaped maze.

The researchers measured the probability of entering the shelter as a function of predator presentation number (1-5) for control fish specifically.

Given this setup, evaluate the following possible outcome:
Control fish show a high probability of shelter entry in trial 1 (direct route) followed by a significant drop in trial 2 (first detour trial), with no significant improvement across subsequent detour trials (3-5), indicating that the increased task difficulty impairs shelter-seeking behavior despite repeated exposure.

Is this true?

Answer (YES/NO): NO